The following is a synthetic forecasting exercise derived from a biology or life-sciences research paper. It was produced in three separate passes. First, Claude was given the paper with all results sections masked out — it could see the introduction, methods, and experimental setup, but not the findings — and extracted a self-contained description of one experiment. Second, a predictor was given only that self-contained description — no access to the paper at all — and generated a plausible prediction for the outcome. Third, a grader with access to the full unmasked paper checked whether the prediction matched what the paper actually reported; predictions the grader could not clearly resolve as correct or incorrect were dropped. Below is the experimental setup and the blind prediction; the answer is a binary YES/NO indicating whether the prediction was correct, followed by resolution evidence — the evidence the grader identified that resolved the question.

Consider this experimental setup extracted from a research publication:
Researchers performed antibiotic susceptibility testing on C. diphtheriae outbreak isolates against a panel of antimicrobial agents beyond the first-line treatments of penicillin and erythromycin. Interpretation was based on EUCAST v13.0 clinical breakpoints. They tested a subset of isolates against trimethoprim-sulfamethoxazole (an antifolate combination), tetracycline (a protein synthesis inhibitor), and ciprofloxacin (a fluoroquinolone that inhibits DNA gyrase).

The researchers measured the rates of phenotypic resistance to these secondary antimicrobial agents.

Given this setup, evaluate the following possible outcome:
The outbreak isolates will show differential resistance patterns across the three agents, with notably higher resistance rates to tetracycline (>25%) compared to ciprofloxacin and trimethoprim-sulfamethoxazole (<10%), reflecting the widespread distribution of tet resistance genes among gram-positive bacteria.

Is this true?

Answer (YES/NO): NO